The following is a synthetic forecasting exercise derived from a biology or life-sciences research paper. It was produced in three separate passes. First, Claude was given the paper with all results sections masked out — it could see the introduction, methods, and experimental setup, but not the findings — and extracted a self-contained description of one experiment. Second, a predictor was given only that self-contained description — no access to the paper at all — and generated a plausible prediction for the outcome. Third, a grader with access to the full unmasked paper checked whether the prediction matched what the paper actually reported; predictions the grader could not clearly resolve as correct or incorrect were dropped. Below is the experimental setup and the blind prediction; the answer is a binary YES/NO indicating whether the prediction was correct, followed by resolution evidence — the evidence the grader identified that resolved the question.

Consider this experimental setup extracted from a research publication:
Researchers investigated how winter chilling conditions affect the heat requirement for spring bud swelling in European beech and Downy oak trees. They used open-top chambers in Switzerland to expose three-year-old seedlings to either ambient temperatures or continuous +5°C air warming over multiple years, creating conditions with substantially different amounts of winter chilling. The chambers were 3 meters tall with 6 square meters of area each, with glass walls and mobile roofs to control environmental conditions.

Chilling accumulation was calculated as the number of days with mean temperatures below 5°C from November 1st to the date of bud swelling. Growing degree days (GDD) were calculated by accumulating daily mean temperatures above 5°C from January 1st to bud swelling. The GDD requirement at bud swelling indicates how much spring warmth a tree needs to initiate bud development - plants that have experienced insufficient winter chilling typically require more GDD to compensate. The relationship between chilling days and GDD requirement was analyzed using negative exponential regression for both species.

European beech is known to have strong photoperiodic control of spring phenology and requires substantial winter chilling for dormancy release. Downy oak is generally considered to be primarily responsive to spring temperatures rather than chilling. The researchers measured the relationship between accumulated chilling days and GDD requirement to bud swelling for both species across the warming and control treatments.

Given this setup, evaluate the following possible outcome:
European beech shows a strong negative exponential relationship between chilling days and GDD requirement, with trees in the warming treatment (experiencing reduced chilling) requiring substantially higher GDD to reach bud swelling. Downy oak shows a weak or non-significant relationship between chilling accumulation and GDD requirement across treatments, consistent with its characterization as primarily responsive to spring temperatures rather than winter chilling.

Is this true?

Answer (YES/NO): NO